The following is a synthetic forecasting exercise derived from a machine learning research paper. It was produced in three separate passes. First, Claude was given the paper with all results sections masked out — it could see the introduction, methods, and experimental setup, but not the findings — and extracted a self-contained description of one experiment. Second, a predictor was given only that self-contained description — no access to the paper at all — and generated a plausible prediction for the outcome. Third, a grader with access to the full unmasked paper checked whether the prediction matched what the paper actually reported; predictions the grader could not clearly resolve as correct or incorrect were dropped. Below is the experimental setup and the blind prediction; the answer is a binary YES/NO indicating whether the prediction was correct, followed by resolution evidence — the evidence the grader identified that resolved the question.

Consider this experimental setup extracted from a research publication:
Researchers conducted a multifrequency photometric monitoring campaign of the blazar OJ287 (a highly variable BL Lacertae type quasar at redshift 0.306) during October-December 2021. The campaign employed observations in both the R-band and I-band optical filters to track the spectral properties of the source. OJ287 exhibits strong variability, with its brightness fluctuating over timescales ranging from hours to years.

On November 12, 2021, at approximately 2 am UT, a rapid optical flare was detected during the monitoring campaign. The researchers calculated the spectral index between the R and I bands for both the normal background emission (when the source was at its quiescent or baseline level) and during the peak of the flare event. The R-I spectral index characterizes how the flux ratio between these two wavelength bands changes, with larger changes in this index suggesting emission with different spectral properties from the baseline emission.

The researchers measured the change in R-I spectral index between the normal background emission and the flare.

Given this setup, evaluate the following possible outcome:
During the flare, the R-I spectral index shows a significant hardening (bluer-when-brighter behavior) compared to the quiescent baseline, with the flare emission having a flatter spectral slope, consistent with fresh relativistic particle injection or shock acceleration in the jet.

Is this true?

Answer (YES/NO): YES